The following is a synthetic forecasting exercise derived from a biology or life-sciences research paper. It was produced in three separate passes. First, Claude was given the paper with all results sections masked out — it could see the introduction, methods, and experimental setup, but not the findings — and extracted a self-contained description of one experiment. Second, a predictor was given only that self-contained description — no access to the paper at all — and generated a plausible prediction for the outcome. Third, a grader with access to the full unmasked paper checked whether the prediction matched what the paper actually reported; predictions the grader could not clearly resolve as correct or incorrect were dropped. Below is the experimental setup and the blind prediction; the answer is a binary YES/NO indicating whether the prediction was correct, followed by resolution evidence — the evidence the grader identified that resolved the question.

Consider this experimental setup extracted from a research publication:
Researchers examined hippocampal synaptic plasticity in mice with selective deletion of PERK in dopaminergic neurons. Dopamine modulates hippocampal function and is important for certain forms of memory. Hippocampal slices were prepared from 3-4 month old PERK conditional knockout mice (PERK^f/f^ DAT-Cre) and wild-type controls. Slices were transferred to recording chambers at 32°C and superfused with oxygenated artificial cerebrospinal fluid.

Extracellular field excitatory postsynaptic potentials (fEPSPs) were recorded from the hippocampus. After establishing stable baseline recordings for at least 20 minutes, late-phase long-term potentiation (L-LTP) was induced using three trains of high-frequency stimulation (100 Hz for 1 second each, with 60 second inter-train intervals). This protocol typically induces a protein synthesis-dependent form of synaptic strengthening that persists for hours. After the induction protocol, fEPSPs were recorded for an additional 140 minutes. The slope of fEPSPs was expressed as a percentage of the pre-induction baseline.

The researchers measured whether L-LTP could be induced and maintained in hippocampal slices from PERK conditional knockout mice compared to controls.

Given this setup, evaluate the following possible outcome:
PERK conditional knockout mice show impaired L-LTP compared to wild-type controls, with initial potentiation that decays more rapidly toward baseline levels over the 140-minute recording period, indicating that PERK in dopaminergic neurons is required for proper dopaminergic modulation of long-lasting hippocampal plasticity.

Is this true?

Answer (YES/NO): NO